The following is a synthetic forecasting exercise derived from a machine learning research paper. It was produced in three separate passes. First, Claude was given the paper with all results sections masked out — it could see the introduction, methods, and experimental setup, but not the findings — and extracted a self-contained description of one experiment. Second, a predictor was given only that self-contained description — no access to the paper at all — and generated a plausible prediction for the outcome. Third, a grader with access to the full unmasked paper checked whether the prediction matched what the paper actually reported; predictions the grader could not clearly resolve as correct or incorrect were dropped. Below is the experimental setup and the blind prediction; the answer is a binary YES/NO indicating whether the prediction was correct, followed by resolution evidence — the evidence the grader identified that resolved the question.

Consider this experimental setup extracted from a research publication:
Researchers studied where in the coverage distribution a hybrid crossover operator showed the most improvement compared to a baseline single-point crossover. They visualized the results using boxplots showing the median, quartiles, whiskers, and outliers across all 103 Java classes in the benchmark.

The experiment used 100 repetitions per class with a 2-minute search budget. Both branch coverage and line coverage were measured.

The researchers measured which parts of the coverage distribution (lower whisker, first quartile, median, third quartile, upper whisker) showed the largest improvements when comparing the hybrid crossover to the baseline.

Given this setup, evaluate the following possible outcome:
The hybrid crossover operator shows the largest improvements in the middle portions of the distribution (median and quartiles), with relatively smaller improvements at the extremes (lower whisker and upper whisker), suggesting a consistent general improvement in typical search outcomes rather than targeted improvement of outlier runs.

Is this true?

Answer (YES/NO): NO